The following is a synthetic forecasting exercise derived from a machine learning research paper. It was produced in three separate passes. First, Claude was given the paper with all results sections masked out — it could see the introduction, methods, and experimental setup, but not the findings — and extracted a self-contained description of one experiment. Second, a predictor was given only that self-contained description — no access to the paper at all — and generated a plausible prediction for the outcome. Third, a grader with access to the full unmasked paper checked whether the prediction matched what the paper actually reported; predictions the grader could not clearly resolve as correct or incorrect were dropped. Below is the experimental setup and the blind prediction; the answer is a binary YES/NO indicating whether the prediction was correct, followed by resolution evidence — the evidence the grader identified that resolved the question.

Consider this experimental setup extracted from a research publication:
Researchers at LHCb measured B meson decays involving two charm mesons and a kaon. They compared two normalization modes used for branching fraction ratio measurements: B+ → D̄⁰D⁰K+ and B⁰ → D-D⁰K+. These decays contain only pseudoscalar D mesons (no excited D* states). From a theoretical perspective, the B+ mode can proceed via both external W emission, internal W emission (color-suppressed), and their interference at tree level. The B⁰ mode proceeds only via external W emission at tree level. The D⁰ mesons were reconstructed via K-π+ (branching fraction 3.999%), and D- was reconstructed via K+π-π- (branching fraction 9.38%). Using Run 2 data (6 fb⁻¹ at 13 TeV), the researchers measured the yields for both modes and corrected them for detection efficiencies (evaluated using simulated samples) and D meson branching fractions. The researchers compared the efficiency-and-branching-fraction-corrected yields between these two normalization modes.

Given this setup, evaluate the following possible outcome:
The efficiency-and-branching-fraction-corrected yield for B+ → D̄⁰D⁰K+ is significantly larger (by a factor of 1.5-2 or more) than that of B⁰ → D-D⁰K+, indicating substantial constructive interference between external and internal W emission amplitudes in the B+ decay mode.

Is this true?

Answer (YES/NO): NO